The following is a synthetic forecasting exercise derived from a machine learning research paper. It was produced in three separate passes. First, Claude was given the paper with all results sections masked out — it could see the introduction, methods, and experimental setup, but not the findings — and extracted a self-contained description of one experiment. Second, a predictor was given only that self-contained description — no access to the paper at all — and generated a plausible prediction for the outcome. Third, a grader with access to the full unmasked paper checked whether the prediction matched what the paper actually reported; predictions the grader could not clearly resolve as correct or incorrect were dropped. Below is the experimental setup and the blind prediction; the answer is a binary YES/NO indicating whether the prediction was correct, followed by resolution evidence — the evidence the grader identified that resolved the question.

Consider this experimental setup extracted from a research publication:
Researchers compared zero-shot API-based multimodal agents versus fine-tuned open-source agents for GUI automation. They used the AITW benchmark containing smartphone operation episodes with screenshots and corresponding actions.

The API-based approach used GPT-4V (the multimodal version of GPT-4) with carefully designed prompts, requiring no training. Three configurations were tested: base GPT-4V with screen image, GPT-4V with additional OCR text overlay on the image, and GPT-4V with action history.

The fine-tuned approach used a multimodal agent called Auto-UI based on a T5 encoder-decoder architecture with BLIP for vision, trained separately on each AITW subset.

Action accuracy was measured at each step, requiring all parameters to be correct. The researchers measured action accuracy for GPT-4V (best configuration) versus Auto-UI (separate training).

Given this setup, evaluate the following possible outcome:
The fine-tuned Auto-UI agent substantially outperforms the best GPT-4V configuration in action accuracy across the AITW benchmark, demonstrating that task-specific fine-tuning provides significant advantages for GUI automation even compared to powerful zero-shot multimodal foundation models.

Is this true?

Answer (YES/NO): YES